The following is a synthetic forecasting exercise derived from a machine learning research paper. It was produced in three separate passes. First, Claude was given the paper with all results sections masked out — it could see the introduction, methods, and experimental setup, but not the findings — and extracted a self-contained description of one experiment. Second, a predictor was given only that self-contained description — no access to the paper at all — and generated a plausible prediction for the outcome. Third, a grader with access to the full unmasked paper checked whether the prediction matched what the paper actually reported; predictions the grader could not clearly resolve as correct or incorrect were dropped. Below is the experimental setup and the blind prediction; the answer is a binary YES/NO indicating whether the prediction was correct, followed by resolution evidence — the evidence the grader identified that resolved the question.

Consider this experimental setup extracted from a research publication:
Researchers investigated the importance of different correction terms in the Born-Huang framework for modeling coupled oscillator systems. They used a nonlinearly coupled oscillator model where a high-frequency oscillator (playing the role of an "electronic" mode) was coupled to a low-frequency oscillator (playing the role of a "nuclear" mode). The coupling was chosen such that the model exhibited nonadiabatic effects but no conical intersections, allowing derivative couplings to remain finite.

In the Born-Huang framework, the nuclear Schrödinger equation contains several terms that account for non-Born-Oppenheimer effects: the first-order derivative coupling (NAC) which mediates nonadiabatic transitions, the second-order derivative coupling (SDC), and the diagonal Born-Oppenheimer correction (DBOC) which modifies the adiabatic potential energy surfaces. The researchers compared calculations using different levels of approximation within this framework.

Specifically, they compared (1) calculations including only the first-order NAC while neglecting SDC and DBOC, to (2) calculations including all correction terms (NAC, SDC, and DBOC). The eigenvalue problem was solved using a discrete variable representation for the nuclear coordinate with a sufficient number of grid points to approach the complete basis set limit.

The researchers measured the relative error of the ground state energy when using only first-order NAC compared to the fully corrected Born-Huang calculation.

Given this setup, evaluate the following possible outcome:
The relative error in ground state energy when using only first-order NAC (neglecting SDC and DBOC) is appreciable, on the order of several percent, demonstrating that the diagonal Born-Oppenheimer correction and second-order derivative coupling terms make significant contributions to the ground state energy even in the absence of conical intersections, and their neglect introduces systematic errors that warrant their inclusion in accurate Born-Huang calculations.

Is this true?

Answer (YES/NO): NO